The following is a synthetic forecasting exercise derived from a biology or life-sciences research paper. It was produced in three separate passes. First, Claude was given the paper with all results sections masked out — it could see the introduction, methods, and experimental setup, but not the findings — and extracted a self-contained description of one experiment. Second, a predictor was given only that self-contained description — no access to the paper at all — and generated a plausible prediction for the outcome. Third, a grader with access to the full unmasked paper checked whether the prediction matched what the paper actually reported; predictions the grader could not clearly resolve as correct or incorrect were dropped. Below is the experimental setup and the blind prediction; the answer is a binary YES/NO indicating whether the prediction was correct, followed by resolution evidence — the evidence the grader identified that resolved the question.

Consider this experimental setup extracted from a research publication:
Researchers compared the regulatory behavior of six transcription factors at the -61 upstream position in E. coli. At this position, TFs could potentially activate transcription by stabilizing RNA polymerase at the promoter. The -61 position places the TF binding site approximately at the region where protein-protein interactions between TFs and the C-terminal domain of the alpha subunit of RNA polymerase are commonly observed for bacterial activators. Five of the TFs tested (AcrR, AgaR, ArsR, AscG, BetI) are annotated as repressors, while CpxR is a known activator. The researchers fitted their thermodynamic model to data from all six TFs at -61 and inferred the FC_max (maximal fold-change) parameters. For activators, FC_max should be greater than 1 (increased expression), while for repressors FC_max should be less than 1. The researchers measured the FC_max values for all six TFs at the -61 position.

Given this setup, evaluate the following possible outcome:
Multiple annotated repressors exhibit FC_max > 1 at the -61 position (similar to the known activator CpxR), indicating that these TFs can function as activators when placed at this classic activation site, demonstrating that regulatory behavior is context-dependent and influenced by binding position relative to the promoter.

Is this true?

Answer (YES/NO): NO